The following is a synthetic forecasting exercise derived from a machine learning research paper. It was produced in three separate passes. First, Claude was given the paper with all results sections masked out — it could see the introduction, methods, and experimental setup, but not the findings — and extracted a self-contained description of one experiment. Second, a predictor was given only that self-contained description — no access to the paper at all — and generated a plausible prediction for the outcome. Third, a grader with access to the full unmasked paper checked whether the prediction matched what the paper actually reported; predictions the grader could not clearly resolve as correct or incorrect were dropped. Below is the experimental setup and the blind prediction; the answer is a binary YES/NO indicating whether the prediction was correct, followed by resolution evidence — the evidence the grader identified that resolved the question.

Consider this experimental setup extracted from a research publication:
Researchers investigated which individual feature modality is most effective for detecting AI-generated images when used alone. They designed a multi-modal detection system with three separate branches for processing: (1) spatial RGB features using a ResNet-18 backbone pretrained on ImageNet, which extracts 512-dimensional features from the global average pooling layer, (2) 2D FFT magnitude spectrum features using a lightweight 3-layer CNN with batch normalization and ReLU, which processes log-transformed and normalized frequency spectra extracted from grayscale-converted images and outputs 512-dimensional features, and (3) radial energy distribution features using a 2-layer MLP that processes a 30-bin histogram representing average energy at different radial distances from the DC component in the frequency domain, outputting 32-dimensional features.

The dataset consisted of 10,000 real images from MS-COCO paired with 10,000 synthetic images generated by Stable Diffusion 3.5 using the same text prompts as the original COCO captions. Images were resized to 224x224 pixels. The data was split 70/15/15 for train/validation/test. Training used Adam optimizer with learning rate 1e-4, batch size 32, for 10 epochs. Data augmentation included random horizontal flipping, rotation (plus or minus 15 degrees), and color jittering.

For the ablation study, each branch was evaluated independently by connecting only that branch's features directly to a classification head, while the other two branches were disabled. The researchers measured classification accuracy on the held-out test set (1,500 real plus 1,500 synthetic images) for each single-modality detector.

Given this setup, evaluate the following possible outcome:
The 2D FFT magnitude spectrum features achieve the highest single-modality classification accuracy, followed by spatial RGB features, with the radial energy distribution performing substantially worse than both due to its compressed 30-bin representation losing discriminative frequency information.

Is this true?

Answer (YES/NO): YES